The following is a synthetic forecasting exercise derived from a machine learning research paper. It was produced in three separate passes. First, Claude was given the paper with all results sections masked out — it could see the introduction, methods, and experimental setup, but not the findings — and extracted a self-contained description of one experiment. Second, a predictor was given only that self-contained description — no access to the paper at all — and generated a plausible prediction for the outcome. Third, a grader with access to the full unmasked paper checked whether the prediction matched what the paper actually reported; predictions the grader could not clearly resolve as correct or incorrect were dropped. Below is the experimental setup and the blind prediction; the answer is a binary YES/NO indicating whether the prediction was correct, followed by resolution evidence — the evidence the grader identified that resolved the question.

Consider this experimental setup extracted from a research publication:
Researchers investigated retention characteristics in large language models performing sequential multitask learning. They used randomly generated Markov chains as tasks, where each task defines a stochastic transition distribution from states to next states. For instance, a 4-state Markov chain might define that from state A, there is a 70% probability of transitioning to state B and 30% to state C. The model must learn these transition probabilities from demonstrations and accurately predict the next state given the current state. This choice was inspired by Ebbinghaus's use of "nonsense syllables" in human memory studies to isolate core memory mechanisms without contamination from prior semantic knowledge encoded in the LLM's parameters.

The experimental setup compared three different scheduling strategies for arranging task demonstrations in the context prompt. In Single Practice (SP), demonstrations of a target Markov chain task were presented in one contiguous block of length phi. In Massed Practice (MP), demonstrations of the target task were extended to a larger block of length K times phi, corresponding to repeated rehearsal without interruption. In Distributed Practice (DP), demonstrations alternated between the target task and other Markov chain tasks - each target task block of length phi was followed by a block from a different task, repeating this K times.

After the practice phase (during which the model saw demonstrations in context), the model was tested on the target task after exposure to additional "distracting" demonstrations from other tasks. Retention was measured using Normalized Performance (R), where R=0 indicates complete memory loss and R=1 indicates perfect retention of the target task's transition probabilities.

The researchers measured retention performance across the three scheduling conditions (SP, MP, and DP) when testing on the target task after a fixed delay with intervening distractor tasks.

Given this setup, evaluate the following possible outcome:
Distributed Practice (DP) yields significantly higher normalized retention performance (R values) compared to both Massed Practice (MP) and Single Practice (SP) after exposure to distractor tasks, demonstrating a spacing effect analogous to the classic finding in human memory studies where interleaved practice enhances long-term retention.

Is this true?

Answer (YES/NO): YES